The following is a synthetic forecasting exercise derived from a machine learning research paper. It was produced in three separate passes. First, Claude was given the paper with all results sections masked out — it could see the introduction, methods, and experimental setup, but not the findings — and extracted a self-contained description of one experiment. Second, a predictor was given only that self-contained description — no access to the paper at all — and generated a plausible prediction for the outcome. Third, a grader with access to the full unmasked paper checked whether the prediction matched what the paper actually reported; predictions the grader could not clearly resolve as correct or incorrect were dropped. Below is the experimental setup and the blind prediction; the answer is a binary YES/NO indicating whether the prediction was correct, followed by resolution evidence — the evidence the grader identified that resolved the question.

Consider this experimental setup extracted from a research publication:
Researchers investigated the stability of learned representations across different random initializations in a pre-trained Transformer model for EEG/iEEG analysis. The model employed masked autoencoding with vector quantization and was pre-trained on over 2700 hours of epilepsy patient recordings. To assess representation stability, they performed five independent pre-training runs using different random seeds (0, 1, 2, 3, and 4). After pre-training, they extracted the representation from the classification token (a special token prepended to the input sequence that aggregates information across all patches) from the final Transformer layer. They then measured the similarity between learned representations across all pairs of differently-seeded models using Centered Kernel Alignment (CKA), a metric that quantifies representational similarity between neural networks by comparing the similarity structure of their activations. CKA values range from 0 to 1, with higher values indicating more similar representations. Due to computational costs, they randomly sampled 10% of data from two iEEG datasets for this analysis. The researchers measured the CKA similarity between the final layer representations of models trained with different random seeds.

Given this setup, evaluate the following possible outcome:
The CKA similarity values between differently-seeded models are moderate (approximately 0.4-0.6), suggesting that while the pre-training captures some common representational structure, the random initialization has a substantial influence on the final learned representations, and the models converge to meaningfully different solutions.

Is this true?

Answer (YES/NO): NO